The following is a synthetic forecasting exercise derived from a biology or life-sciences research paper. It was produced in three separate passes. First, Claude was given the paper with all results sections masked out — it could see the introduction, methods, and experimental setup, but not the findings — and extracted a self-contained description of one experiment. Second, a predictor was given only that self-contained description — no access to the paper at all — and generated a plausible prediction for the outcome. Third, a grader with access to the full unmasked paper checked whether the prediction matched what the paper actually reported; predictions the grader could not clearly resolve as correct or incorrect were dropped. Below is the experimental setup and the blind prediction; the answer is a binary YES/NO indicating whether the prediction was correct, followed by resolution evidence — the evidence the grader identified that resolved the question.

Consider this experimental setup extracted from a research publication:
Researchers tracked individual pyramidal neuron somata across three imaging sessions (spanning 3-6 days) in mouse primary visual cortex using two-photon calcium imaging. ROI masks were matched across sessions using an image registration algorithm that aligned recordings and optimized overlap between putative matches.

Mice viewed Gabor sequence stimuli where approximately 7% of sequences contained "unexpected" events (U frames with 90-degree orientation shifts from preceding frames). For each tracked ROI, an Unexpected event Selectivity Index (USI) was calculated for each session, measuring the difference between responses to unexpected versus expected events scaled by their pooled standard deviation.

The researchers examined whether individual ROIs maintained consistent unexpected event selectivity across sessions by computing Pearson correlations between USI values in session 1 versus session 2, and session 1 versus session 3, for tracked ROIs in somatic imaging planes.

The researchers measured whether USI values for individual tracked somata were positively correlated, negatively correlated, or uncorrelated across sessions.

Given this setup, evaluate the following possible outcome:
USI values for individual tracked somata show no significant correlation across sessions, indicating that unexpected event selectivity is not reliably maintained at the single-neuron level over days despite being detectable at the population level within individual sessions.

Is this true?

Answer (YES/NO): YES